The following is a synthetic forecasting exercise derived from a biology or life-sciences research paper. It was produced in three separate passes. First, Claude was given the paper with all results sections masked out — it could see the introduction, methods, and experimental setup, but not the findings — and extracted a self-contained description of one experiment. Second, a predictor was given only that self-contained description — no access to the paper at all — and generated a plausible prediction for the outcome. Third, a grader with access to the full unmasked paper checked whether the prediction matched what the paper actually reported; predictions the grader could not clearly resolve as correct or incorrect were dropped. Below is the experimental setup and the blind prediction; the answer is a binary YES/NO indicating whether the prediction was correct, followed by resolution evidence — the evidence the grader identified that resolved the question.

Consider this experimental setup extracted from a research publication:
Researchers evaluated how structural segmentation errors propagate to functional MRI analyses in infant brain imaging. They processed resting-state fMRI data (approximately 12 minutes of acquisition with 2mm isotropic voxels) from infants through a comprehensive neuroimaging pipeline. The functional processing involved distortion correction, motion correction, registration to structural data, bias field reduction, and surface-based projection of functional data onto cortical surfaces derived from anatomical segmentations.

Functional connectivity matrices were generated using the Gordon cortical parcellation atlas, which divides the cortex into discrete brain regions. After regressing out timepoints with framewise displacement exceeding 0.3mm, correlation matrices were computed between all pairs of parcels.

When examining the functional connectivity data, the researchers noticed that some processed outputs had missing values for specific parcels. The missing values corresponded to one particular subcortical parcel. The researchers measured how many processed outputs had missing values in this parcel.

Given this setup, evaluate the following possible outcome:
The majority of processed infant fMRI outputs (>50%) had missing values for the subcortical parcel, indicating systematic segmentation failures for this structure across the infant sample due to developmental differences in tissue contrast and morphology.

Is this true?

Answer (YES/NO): NO